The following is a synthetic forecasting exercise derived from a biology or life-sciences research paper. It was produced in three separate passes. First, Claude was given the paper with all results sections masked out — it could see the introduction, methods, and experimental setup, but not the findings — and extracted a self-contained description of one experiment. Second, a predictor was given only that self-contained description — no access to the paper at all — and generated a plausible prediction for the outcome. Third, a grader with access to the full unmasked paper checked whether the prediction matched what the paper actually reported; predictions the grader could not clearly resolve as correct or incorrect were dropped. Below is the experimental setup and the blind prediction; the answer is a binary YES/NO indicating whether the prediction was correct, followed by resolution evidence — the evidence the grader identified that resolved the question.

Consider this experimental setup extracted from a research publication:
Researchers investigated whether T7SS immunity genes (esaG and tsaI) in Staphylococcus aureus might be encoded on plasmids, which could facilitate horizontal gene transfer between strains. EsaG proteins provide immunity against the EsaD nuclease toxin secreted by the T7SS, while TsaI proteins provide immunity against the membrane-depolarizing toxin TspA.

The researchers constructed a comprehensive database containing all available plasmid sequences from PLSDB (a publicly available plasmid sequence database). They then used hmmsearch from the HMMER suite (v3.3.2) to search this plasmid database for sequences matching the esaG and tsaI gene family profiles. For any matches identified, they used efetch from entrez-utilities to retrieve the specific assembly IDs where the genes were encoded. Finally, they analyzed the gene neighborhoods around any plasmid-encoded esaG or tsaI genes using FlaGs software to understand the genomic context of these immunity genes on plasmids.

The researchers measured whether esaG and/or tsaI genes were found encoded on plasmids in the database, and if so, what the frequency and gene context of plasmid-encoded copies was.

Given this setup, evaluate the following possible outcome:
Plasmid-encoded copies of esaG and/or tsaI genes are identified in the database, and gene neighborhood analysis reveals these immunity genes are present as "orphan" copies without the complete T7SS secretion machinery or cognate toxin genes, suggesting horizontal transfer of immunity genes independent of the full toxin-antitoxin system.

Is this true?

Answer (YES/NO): NO